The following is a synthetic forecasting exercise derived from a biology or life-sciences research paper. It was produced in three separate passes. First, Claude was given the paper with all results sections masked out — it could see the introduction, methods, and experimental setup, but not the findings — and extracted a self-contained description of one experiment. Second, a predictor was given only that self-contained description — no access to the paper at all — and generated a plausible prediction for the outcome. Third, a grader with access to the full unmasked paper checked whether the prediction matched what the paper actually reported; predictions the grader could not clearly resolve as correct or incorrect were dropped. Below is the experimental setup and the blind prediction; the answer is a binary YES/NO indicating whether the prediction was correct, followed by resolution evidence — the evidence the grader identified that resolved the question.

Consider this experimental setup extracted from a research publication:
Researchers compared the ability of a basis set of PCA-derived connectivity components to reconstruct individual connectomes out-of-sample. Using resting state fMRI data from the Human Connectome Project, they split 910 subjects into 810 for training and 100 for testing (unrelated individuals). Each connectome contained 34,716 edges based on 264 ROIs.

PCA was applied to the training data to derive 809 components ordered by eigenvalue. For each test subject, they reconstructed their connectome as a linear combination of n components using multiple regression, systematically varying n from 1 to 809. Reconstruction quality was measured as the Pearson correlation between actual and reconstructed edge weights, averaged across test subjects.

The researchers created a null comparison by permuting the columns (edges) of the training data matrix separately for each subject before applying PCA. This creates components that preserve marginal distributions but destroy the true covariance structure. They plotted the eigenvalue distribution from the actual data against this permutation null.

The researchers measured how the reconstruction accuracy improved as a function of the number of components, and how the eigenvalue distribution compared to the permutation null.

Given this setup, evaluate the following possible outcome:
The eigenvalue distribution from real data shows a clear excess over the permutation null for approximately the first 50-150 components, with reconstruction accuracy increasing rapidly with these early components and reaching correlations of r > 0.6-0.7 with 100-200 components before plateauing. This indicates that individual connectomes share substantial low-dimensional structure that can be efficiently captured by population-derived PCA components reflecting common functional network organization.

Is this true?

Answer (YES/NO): NO